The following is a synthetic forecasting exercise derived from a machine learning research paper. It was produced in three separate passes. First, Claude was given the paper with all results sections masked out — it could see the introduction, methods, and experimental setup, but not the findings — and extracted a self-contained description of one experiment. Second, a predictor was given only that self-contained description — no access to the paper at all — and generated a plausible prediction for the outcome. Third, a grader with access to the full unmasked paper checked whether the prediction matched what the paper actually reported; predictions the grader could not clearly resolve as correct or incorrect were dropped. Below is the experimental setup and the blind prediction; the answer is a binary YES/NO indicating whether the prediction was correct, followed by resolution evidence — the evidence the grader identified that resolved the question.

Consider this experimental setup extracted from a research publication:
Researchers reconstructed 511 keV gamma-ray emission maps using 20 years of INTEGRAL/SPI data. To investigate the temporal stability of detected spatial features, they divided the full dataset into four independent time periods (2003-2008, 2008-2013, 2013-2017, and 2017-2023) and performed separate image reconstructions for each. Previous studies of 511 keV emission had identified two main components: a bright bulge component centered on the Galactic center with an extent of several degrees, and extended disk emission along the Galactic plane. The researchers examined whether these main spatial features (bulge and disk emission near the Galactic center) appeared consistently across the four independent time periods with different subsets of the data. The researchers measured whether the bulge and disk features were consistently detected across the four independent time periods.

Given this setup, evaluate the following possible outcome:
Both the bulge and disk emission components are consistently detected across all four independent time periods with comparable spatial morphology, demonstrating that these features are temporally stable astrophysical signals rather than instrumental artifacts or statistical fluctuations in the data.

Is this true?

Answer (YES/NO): YES